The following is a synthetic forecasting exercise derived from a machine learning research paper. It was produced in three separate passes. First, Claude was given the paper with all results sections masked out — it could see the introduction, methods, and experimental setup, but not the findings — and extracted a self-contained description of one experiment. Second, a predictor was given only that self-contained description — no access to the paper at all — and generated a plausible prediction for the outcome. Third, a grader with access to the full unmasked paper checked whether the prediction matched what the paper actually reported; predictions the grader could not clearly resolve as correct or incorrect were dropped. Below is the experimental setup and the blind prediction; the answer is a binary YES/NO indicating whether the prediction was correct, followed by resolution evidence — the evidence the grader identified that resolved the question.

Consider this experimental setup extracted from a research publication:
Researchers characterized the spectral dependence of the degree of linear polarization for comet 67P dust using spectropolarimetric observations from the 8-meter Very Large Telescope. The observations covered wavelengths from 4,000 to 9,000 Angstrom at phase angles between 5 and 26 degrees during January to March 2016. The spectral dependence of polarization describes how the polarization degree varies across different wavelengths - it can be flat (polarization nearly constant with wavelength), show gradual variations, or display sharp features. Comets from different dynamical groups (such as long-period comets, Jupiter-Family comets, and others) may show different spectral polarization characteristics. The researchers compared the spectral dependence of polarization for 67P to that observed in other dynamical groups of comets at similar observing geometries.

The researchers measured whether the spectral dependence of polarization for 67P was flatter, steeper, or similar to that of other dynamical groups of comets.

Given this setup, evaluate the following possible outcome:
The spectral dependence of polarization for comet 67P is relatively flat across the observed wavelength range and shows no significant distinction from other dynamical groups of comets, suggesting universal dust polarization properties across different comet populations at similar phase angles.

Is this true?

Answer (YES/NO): NO